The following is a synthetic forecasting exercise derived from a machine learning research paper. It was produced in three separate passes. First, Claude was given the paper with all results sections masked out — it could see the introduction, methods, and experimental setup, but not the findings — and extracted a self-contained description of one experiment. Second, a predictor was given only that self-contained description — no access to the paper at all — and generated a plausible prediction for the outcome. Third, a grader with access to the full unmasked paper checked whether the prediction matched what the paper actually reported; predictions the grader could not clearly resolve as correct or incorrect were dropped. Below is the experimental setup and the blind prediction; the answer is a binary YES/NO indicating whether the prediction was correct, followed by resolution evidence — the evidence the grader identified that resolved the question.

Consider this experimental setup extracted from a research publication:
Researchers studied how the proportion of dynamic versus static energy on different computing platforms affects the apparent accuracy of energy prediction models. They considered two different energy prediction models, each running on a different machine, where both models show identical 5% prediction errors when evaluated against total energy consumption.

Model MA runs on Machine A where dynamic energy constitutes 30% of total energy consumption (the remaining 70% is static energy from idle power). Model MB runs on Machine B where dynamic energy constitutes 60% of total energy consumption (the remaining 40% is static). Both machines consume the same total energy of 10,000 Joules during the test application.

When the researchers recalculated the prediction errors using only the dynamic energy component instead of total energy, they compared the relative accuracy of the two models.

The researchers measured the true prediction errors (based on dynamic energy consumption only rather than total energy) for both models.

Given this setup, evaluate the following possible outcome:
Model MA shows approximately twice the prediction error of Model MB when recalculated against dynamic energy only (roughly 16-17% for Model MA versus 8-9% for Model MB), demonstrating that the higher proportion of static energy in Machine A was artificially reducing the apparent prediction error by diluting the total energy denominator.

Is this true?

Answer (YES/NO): YES